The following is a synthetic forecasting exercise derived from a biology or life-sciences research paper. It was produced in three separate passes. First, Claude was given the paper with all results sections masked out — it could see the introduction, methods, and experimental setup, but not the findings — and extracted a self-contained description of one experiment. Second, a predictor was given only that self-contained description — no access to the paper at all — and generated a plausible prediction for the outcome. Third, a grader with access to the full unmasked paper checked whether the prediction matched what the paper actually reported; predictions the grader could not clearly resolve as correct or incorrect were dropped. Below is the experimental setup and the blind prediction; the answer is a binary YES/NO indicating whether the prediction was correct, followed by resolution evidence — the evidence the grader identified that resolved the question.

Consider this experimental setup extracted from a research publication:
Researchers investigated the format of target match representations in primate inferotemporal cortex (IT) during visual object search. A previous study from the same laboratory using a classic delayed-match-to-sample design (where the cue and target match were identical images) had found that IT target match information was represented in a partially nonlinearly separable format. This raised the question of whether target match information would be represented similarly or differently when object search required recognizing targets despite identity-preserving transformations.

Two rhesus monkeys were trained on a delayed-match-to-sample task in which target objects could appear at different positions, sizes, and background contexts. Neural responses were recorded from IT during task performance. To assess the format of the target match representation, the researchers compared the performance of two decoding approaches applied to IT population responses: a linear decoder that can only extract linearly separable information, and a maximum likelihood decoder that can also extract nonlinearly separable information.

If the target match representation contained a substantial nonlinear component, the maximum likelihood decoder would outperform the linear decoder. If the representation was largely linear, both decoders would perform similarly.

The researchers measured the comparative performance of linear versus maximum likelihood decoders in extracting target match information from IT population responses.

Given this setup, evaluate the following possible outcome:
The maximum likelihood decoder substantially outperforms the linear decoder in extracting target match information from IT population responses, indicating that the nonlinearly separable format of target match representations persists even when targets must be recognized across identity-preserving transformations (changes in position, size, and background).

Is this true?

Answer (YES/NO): NO